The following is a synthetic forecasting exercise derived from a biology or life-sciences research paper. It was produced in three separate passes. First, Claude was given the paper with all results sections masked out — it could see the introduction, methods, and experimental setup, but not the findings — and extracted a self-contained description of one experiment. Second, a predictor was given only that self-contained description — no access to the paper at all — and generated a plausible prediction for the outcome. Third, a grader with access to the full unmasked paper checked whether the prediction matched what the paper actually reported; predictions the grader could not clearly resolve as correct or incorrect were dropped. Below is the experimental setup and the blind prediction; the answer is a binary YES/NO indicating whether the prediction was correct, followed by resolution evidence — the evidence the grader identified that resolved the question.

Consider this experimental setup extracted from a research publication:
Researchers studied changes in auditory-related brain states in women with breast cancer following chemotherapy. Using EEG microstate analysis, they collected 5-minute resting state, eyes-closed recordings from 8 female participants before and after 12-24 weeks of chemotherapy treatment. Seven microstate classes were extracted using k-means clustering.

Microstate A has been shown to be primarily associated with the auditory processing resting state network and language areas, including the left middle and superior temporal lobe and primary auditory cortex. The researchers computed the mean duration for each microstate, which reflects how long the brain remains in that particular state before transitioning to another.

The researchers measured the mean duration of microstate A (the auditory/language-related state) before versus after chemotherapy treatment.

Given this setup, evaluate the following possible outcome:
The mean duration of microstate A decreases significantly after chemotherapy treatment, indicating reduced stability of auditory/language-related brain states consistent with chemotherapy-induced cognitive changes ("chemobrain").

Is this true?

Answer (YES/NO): NO